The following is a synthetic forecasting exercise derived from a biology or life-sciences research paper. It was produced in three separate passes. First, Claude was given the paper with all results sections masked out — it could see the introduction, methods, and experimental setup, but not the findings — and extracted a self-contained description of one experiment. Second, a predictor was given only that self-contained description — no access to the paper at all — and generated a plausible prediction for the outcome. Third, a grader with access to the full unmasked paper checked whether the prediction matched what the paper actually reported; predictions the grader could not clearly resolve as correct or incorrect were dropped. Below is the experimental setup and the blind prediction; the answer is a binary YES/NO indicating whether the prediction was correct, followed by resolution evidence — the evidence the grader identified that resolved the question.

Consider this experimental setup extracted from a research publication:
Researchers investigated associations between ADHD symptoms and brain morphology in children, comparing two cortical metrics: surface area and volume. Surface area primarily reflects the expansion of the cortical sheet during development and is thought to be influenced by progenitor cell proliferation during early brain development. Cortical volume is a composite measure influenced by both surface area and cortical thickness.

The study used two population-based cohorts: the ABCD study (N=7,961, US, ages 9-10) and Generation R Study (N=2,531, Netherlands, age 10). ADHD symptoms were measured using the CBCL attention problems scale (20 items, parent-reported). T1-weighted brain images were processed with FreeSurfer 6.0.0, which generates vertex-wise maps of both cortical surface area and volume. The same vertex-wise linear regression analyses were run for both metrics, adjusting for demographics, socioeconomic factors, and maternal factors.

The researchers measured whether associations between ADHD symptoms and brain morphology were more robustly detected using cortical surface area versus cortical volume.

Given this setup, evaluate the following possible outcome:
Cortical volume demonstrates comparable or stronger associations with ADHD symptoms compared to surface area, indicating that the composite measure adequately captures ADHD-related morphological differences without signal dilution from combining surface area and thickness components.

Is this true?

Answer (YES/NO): NO